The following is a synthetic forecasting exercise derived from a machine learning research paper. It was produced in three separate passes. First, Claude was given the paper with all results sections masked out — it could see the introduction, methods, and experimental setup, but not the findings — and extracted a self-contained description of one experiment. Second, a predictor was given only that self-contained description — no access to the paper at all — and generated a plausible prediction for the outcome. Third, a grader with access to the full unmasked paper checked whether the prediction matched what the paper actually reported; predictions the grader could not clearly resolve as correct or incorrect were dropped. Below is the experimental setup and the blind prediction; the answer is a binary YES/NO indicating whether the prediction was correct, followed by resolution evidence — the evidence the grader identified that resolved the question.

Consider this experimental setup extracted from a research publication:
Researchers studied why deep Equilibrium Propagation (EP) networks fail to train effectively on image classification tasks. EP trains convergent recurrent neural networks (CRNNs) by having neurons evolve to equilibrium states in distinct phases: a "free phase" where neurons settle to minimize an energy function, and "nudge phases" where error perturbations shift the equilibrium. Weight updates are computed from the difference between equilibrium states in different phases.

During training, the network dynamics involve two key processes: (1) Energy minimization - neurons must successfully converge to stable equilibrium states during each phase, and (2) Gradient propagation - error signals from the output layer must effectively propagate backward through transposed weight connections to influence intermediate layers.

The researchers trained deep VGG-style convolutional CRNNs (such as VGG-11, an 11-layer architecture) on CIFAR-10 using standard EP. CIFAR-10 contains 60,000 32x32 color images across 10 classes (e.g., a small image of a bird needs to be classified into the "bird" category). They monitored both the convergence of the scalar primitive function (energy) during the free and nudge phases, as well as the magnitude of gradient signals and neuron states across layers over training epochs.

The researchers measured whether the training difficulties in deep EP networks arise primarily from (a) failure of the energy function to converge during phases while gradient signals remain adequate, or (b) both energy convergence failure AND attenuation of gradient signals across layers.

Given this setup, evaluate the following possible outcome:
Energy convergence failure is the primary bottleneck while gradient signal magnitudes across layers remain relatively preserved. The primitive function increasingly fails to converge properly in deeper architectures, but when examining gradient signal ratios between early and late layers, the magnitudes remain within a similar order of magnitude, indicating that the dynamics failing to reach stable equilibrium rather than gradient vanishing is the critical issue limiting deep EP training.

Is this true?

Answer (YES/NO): NO